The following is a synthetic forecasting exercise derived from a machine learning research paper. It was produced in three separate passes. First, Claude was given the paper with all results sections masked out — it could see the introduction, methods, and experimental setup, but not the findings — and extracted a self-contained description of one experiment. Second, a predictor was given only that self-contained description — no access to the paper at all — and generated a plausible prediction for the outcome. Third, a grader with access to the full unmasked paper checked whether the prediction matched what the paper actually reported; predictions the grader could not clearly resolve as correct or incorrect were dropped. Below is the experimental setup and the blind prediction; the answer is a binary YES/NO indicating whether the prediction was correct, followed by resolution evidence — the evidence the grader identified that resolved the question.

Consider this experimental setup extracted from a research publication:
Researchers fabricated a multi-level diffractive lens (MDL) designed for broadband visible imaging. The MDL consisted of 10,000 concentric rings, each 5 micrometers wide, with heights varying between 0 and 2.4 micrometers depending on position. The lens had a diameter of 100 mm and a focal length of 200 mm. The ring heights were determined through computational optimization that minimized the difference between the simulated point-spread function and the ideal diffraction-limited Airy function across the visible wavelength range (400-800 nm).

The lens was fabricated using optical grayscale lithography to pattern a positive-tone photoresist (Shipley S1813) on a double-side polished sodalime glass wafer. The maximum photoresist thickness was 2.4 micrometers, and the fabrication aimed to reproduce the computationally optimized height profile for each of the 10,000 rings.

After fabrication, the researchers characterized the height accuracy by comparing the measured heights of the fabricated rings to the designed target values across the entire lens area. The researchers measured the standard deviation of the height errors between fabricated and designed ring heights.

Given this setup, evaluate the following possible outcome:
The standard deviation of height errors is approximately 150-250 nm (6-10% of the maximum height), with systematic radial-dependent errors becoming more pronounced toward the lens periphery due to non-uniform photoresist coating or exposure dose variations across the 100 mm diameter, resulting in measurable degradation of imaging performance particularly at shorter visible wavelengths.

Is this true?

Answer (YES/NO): NO